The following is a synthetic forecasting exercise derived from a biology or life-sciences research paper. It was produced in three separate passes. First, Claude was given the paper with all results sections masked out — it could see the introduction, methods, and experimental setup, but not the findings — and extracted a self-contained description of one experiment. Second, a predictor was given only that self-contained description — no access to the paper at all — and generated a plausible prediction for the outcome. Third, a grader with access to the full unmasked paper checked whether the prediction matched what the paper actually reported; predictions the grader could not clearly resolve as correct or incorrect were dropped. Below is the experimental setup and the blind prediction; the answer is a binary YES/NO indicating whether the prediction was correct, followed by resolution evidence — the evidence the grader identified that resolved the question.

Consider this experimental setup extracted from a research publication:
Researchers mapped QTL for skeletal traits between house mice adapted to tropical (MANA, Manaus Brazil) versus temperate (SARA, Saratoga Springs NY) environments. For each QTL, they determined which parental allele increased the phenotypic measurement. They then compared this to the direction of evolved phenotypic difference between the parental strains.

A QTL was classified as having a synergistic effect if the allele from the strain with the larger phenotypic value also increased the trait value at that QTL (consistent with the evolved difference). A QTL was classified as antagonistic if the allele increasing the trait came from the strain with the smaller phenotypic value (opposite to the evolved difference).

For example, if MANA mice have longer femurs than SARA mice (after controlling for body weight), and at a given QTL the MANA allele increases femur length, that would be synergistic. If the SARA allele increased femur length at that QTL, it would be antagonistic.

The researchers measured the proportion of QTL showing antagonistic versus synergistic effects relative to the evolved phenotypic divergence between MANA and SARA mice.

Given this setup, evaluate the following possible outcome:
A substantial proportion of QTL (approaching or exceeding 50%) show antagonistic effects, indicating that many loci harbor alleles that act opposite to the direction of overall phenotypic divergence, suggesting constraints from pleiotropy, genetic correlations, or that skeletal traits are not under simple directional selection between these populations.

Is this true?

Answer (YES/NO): YES